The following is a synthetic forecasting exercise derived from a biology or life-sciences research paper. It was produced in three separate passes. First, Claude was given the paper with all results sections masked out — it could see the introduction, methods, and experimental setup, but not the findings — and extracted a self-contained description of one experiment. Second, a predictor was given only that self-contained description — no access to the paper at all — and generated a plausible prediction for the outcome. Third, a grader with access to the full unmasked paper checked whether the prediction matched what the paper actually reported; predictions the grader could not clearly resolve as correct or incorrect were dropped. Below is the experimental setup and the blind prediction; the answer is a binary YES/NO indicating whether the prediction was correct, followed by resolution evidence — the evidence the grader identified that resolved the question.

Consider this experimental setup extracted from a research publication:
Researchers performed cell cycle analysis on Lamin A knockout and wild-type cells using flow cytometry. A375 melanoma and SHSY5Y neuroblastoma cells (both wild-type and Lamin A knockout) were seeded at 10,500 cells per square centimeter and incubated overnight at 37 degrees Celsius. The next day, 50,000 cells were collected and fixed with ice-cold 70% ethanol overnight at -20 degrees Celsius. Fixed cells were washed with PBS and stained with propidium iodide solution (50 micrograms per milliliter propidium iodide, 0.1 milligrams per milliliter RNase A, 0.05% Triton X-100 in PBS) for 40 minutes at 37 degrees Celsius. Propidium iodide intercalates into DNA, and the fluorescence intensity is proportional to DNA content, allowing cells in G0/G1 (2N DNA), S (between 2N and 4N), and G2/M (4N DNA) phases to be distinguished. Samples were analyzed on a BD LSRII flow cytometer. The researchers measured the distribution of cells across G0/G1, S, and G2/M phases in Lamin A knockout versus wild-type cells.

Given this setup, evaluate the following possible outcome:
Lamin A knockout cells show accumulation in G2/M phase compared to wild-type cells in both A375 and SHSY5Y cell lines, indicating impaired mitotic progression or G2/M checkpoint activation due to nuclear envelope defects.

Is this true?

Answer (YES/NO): YES